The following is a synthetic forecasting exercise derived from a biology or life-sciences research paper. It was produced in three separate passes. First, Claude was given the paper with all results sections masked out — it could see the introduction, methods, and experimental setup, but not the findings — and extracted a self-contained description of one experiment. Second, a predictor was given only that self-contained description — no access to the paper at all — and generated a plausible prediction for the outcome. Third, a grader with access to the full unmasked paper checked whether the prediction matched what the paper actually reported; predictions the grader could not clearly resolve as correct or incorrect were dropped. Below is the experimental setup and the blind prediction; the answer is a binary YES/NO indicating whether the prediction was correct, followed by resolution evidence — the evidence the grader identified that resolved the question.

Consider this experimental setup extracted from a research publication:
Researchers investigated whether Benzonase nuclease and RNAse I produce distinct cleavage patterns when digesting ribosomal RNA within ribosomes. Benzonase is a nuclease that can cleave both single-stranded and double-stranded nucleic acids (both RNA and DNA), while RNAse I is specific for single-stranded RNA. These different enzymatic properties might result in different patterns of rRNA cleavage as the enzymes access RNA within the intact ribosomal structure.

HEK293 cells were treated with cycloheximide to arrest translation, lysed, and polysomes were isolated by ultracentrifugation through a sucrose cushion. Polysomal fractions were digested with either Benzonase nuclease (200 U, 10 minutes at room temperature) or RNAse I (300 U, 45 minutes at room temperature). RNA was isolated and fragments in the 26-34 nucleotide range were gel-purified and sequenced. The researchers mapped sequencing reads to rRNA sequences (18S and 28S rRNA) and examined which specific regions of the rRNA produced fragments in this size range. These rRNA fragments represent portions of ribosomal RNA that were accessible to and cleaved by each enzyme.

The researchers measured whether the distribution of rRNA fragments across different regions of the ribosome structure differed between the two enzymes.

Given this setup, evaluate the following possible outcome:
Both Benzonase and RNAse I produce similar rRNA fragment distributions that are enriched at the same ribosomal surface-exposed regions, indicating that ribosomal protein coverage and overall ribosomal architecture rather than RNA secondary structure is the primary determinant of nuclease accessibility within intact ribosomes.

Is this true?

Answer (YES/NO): NO